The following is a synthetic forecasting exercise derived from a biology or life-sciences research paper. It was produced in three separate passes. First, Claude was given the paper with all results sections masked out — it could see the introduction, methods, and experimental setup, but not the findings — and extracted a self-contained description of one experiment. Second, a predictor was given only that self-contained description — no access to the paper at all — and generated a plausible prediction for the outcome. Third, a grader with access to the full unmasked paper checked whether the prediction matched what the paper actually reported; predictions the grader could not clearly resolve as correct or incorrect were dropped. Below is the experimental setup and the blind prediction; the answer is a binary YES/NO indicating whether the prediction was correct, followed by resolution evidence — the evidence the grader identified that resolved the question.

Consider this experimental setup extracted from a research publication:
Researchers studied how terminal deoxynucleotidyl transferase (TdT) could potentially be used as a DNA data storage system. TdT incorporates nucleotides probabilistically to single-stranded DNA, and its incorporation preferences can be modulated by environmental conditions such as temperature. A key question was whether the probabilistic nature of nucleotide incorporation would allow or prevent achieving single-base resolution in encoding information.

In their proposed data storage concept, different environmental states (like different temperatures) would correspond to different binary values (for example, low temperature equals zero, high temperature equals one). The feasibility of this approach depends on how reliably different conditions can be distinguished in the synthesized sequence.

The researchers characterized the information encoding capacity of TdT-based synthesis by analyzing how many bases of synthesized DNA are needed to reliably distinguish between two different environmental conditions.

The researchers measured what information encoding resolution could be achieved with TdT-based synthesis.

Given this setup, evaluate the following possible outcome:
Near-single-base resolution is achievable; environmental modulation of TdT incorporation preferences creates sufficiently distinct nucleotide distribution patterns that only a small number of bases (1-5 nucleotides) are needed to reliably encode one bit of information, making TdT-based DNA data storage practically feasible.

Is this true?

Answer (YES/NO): NO